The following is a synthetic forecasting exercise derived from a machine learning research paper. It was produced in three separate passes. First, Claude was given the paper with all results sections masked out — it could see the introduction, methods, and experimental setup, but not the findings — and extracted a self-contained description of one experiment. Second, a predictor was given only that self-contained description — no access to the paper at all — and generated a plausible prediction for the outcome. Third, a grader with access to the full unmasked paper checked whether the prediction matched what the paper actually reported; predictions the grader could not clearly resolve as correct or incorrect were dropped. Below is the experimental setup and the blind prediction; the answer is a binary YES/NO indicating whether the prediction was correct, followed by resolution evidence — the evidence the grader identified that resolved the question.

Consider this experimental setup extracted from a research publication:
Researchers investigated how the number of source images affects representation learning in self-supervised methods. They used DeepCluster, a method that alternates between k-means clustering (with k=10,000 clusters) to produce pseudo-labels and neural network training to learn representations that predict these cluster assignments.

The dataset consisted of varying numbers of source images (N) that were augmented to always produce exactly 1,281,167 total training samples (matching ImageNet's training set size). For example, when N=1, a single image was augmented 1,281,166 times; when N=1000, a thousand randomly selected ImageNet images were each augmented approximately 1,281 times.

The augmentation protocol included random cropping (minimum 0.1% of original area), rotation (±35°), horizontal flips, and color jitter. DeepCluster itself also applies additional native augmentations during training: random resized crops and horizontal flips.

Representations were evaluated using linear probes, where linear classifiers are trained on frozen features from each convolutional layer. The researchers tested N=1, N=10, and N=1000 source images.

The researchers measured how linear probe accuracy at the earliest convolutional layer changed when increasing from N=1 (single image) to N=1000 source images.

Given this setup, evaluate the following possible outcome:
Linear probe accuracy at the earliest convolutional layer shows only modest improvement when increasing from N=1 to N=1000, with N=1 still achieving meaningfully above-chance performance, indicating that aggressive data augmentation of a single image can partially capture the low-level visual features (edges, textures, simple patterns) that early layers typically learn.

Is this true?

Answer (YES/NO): NO